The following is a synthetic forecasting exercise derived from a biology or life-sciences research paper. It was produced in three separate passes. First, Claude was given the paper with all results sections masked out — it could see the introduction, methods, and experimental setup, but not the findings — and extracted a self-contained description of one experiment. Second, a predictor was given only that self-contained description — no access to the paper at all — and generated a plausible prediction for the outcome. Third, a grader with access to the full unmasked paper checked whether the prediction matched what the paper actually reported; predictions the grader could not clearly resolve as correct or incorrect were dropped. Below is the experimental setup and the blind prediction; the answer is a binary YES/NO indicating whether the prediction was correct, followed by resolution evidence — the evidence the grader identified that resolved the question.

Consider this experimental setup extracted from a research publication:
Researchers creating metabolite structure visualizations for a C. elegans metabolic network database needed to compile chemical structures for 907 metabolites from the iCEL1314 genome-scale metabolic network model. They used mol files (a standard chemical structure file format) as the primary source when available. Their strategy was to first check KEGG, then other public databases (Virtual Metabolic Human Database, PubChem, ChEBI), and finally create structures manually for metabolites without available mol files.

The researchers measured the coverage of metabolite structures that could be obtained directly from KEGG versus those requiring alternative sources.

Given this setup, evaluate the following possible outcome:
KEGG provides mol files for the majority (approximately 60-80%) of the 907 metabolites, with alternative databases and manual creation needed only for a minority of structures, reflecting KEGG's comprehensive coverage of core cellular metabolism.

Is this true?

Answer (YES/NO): YES